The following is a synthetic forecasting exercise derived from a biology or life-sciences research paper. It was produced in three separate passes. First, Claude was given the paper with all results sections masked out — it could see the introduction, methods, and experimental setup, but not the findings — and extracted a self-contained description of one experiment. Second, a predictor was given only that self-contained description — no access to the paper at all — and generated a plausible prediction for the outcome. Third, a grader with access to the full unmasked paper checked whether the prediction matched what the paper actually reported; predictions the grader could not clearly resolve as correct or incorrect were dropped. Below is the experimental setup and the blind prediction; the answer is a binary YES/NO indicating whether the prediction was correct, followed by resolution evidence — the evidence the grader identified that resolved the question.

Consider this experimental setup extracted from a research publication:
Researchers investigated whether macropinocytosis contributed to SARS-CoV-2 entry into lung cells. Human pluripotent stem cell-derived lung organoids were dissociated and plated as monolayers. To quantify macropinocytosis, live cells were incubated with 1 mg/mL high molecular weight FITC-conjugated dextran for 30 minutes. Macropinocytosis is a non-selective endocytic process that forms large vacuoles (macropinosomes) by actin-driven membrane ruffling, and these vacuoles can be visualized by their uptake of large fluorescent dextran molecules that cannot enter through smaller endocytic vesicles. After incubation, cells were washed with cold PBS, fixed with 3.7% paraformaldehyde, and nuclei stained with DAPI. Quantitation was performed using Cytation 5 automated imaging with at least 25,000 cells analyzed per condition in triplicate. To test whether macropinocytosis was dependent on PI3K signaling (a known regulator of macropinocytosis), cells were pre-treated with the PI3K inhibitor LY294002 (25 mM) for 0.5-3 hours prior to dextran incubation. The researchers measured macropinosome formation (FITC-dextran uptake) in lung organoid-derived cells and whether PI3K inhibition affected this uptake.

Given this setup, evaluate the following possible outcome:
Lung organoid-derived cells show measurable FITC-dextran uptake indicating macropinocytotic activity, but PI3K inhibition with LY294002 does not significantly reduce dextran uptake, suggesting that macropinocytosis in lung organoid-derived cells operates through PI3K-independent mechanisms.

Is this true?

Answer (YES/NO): NO